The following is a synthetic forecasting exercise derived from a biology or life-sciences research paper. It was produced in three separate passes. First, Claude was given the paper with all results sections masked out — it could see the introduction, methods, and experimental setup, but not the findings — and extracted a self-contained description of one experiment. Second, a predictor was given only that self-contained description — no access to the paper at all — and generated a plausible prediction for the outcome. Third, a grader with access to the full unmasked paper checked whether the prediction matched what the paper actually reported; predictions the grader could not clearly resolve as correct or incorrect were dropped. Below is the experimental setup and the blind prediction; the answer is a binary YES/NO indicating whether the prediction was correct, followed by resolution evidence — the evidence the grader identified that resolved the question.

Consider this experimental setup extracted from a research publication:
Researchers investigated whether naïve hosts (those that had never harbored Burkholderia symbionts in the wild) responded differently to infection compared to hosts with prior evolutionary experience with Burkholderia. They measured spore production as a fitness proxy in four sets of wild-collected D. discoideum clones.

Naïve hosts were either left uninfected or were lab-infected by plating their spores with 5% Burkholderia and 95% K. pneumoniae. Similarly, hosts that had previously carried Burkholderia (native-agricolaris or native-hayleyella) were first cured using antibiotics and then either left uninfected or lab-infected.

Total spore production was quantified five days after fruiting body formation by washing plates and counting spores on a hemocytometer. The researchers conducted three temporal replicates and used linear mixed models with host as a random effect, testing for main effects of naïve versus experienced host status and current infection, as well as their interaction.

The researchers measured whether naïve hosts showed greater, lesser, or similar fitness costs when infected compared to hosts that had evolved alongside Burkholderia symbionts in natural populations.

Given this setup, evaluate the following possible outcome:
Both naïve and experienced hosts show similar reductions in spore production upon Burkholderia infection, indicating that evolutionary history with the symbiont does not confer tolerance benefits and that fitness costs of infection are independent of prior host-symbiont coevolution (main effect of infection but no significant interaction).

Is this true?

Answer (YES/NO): NO